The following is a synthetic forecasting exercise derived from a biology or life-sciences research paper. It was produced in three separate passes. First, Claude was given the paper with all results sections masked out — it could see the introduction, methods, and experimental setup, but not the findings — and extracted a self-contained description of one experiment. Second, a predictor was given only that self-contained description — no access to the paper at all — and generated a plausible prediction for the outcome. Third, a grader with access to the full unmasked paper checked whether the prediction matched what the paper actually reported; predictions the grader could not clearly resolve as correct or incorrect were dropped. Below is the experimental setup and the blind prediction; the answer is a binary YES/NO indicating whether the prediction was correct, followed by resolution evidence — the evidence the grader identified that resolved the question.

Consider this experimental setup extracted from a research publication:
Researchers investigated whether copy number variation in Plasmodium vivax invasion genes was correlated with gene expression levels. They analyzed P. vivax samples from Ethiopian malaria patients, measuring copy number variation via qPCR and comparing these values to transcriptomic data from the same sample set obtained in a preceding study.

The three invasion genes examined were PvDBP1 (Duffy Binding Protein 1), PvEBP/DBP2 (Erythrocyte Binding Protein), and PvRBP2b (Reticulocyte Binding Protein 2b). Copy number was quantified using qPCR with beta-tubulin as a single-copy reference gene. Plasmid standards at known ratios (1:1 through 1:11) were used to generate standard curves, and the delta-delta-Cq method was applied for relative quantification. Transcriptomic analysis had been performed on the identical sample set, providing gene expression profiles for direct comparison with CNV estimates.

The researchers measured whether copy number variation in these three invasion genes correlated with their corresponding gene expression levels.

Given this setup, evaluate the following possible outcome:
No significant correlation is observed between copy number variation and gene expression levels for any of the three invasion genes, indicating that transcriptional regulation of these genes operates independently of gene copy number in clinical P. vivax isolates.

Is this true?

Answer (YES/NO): YES